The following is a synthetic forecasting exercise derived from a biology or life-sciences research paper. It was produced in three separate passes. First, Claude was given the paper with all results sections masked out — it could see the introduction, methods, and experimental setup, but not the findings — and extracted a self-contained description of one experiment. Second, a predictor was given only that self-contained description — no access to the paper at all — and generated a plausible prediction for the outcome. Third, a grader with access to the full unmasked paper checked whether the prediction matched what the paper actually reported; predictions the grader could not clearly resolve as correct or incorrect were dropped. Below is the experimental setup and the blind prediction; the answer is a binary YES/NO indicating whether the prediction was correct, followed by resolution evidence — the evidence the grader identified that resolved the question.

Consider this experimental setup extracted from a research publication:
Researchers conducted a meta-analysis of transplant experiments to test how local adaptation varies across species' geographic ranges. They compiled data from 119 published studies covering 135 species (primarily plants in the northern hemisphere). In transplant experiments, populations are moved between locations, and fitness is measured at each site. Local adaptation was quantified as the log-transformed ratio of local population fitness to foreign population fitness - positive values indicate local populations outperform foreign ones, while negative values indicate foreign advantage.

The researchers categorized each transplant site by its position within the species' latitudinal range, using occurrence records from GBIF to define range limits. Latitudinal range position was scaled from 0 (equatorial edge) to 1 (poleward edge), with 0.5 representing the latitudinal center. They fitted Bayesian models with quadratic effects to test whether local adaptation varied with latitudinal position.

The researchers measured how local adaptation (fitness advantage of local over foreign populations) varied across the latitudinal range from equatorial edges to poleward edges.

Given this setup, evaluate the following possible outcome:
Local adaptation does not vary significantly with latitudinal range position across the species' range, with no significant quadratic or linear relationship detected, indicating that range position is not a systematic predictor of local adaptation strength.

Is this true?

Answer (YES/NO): NO